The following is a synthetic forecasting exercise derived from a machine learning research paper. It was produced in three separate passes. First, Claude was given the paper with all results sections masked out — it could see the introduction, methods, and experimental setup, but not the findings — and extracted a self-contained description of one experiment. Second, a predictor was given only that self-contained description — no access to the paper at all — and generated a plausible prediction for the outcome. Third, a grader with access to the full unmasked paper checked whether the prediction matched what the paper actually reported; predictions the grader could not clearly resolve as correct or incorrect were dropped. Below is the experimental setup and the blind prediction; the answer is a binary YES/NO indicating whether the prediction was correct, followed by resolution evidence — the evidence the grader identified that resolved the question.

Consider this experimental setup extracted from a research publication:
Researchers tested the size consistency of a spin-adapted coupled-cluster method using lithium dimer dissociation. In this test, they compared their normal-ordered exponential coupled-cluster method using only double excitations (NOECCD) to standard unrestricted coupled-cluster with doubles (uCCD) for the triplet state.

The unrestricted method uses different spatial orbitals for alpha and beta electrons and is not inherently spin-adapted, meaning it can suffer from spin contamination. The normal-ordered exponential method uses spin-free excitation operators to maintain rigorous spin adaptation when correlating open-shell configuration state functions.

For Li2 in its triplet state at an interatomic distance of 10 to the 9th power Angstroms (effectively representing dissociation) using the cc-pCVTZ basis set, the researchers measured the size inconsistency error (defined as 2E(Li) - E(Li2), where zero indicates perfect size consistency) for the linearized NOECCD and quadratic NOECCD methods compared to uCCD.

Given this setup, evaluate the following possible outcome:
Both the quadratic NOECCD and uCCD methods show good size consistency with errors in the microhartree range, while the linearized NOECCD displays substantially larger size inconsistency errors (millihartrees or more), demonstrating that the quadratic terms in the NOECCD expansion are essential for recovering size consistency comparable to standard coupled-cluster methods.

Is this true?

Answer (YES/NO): NO